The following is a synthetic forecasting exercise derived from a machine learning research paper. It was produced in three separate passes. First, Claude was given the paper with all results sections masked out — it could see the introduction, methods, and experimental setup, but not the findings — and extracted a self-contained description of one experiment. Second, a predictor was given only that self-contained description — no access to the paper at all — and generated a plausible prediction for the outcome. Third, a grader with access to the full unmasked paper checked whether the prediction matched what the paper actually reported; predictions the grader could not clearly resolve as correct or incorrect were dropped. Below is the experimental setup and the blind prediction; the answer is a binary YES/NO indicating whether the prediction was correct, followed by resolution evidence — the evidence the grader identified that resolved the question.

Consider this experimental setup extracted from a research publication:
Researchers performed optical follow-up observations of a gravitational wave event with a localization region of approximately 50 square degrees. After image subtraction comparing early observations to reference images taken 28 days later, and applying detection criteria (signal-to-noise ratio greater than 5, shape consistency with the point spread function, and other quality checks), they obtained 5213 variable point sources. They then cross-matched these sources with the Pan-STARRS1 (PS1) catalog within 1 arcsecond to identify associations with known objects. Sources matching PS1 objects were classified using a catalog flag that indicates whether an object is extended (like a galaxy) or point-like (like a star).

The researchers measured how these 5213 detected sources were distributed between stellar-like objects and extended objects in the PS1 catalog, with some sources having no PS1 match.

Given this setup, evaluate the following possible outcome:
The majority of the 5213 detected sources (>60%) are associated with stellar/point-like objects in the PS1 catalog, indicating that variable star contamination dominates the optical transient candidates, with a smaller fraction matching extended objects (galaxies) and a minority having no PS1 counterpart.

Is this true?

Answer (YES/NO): NO